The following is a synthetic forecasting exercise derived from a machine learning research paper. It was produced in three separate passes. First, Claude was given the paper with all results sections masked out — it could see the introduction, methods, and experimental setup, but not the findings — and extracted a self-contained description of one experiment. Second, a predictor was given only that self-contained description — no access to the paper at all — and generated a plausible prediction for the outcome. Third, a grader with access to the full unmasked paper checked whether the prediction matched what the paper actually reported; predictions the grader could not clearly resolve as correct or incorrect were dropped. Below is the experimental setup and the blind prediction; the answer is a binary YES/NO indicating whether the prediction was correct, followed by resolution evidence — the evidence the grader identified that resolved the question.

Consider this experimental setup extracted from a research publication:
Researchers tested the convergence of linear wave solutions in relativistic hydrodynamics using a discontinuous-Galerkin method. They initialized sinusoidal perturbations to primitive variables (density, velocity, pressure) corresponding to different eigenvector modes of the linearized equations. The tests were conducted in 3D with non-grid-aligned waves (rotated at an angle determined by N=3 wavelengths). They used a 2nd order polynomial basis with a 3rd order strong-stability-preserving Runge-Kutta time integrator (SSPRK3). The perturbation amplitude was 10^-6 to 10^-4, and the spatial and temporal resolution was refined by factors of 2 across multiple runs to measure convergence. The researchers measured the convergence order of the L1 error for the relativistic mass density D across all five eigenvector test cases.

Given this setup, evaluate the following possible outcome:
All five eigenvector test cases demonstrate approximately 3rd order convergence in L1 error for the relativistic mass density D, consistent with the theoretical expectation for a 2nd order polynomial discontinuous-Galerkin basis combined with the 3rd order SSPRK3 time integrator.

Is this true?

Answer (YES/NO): NO